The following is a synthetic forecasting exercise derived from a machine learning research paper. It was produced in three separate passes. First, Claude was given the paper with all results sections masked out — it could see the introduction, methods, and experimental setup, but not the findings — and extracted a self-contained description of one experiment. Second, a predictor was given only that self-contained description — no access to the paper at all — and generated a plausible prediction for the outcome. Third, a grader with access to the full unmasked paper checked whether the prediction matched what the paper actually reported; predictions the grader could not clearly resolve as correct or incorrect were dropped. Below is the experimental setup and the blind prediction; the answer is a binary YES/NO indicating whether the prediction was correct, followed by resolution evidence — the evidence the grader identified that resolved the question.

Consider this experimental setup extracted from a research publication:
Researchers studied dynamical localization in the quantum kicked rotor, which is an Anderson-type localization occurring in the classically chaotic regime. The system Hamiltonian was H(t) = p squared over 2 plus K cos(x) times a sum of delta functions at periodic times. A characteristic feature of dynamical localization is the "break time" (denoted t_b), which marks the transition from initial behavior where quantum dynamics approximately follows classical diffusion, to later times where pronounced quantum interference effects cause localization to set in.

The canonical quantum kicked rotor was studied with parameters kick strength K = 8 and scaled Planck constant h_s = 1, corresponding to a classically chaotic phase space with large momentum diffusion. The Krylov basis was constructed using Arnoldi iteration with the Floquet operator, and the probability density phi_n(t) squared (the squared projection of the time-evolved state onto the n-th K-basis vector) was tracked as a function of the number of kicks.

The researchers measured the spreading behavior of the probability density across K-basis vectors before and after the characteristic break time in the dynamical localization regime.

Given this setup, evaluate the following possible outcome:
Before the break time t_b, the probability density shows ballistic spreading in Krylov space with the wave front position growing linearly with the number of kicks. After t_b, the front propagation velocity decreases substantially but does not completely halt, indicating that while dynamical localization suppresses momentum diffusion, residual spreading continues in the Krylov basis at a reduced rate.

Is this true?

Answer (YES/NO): NO